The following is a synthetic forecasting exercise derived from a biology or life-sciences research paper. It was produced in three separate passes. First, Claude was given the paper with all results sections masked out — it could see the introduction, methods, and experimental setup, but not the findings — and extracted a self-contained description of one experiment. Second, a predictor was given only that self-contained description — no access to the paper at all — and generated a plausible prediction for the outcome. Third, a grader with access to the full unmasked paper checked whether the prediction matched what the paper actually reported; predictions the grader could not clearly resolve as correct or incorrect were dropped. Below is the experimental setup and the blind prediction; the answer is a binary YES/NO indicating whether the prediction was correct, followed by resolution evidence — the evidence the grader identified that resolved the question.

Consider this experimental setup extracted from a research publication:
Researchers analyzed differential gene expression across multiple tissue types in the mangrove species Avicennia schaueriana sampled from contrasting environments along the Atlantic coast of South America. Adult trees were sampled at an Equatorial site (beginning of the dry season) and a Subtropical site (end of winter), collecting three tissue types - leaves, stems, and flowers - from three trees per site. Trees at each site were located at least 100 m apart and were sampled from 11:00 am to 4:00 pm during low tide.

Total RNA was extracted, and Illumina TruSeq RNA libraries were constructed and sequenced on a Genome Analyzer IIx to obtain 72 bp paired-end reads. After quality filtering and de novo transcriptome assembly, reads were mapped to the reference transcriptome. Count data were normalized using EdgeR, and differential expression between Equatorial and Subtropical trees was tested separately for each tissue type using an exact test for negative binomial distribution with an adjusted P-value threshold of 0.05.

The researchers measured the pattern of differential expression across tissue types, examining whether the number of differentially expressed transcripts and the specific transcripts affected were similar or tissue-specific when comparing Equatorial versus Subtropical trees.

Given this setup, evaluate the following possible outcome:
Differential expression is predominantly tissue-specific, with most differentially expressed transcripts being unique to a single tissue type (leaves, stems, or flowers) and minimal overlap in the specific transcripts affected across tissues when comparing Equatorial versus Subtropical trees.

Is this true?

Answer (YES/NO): YES